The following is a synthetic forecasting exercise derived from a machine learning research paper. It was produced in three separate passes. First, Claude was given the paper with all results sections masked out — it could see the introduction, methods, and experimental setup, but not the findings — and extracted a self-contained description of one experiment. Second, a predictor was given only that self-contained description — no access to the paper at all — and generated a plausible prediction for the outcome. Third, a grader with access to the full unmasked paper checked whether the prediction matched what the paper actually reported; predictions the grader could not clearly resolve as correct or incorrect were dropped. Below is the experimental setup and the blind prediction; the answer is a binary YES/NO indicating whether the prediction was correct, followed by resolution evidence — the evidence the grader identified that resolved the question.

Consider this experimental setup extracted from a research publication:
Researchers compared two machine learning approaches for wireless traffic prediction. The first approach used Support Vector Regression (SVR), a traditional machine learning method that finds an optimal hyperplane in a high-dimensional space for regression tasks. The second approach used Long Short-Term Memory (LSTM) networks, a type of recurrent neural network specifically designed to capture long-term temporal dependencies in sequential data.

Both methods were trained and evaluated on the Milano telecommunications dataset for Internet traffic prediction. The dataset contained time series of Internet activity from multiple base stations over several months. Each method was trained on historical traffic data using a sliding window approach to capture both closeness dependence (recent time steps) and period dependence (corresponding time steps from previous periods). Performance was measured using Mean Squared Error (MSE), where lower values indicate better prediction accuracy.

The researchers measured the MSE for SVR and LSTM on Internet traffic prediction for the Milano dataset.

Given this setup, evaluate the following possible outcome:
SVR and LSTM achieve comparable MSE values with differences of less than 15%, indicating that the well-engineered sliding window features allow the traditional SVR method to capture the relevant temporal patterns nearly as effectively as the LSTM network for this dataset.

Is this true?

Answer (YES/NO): NO